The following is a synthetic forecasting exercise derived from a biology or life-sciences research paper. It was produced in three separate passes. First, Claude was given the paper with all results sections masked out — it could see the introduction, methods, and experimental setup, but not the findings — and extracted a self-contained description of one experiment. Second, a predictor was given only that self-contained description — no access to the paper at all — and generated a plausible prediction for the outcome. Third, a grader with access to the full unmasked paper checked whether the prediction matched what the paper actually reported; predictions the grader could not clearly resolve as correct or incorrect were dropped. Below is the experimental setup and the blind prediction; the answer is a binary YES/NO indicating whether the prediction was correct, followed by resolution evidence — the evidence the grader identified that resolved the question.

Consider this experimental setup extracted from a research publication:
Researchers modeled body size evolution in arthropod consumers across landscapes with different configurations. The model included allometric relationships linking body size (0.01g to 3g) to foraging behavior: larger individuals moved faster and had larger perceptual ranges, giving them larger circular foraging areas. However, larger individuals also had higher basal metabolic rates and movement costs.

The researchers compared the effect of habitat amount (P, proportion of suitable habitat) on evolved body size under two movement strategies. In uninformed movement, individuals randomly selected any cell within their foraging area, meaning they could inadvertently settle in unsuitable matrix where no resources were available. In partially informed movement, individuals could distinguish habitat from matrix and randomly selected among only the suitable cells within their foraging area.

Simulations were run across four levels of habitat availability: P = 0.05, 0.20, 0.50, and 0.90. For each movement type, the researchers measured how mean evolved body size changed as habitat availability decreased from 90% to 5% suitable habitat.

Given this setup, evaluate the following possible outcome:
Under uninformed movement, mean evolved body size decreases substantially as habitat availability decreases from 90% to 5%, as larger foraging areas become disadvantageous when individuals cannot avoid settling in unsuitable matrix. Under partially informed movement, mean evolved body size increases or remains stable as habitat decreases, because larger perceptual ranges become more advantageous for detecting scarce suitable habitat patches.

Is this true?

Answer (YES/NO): NO